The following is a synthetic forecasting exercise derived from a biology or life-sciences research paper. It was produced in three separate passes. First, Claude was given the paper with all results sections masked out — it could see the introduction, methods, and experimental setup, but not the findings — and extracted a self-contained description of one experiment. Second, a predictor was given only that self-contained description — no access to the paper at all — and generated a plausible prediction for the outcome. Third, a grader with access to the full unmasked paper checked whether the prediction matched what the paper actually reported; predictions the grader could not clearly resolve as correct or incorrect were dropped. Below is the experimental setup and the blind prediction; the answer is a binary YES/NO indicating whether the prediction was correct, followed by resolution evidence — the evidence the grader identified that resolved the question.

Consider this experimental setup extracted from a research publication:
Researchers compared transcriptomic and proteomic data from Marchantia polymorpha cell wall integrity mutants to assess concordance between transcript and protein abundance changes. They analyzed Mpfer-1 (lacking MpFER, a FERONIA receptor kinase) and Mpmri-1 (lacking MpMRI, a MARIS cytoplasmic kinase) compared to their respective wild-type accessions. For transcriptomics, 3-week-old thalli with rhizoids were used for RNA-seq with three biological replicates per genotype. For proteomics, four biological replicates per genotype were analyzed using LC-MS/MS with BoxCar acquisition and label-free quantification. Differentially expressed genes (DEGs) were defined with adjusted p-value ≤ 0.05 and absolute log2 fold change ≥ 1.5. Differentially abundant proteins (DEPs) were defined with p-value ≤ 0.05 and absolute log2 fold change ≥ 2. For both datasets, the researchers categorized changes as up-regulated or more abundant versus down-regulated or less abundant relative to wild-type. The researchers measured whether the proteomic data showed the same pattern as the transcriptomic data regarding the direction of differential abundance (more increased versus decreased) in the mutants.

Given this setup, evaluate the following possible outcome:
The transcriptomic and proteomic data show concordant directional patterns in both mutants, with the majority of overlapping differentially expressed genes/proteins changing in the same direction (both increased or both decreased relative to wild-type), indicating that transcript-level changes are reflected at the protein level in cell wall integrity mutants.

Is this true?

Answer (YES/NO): YES